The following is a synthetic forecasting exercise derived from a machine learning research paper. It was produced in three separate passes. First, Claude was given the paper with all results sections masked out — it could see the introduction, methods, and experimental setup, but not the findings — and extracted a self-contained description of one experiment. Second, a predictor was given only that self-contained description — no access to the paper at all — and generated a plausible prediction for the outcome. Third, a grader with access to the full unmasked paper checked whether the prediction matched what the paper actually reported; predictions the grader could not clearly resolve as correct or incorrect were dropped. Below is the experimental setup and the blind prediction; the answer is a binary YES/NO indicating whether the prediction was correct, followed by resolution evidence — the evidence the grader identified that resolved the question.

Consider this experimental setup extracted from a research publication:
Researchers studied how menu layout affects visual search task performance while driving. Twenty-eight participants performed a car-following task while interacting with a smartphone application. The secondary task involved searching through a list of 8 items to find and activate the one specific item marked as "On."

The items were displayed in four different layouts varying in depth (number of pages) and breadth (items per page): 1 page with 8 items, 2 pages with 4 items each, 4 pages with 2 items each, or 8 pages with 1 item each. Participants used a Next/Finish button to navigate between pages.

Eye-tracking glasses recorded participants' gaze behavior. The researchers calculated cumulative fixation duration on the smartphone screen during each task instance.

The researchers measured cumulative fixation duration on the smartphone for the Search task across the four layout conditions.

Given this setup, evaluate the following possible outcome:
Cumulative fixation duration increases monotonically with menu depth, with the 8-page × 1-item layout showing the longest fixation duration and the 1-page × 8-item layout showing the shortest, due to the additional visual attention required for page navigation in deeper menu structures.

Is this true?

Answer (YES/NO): NO